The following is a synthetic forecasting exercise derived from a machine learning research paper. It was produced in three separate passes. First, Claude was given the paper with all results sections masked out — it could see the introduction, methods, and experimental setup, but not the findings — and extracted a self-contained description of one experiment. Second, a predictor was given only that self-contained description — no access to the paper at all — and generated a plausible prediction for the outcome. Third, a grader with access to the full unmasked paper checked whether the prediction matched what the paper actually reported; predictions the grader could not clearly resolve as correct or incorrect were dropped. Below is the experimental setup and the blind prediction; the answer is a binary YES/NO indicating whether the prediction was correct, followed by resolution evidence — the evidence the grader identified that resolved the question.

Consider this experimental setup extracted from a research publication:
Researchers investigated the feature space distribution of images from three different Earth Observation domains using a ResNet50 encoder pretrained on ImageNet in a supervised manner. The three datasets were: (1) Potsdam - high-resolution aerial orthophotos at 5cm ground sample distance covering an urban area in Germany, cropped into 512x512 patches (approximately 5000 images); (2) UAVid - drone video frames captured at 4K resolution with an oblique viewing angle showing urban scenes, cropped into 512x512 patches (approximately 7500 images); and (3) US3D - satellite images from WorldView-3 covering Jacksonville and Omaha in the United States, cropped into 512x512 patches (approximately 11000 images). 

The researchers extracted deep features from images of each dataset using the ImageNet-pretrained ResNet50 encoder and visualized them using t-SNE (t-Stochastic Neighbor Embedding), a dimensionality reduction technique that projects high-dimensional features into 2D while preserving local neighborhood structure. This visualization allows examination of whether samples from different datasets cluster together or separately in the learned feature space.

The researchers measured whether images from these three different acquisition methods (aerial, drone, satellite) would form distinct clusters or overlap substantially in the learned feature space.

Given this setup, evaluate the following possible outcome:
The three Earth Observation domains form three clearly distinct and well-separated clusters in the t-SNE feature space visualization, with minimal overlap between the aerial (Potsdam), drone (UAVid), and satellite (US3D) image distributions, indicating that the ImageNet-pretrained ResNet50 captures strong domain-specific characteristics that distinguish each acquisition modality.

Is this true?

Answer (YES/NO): YES